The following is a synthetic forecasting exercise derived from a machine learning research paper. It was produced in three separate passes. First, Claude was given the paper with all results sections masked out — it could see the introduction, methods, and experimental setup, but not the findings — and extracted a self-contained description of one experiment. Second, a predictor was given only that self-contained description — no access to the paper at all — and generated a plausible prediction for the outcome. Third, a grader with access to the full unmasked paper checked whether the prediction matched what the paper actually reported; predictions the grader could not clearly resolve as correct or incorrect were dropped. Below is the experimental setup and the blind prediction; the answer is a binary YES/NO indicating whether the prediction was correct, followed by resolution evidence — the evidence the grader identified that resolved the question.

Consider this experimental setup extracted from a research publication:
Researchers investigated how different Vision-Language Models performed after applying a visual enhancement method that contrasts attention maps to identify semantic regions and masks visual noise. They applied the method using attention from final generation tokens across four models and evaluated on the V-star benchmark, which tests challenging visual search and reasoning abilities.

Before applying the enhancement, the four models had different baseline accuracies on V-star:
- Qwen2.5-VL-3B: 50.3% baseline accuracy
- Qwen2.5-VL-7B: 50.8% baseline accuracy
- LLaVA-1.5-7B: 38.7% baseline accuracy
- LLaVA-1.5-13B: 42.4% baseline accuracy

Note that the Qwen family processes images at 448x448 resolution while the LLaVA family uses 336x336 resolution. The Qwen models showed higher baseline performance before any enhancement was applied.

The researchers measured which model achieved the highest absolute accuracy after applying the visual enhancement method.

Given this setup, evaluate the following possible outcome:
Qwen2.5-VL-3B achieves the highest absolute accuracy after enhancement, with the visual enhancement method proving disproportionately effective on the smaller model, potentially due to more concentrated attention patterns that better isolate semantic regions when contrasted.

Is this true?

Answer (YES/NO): NO